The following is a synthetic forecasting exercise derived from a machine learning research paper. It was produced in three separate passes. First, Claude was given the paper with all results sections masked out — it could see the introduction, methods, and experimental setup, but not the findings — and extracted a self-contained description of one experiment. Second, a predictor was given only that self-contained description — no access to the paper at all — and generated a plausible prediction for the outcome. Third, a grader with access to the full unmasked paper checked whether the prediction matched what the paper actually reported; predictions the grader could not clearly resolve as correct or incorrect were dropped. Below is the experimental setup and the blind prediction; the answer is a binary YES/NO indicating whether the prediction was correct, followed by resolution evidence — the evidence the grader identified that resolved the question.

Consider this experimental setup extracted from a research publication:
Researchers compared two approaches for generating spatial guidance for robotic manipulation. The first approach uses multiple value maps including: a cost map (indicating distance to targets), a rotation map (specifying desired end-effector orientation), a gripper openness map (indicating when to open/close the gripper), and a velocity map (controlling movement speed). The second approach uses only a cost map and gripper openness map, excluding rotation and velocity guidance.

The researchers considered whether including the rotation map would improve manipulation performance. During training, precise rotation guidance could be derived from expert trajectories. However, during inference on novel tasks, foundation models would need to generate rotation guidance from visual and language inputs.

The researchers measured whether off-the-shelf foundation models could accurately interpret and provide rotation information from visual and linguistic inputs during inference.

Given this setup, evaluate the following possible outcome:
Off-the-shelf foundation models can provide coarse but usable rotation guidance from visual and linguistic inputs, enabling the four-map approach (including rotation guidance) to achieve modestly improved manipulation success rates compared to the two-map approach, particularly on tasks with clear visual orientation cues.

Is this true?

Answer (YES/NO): NO